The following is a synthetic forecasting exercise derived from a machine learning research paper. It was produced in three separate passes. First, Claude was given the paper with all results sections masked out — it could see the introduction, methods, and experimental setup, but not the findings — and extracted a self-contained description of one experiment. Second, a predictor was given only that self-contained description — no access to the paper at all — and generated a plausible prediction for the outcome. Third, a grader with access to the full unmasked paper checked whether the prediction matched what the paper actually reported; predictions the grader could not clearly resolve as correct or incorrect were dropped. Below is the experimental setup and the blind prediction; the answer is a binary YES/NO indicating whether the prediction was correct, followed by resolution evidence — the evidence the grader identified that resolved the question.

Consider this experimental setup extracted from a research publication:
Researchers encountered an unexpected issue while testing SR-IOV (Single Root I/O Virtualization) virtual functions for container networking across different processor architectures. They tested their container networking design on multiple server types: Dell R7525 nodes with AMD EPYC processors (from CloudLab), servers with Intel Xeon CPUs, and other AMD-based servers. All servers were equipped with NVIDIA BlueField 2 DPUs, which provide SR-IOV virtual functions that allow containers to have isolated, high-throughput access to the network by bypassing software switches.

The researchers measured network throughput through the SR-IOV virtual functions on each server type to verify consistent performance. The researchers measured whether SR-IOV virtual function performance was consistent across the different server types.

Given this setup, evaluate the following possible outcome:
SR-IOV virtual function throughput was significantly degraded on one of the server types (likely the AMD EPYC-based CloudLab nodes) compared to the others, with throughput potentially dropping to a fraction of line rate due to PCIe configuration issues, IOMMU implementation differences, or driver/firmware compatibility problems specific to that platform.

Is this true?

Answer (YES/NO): YES